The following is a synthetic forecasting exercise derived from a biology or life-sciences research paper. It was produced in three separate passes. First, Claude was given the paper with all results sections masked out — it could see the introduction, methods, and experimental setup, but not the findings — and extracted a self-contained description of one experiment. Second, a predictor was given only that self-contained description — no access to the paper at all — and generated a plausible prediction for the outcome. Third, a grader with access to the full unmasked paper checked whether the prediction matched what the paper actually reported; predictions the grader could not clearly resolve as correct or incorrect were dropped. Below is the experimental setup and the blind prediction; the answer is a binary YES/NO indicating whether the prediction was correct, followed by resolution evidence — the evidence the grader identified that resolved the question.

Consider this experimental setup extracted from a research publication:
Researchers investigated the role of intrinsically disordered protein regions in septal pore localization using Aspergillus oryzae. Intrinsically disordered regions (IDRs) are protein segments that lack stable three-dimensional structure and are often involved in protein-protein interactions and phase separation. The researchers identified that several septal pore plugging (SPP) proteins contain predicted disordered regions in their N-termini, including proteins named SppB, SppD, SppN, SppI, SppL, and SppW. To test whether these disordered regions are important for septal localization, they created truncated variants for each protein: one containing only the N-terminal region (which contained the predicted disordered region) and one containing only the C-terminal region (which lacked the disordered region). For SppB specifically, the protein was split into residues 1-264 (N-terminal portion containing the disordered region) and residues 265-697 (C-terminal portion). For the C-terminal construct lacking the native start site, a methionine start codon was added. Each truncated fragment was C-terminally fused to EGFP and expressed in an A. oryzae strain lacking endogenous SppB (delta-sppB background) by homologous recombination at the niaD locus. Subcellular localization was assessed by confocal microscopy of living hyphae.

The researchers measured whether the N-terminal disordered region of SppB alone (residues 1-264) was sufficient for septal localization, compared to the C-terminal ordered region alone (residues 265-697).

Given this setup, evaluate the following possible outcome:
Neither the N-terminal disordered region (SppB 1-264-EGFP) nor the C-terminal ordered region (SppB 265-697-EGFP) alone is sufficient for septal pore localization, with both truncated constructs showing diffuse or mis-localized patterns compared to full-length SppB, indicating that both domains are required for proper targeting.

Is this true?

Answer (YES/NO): NO